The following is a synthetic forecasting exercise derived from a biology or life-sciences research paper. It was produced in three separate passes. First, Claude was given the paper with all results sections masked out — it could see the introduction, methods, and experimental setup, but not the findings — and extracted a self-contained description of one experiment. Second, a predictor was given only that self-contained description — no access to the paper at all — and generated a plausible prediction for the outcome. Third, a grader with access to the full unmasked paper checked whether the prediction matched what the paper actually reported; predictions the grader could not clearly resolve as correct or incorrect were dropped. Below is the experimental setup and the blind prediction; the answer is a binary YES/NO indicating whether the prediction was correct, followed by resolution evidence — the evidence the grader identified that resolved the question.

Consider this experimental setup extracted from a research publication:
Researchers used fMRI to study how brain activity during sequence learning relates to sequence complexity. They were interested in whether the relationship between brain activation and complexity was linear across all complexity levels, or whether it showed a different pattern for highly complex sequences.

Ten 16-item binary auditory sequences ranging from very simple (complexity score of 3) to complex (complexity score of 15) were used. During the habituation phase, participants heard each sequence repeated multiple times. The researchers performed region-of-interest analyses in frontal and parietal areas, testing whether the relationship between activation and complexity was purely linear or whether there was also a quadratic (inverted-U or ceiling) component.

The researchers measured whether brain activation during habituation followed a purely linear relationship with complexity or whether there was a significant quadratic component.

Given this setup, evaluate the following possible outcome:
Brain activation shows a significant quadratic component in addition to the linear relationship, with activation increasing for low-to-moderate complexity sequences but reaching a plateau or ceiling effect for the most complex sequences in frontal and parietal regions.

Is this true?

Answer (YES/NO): YES